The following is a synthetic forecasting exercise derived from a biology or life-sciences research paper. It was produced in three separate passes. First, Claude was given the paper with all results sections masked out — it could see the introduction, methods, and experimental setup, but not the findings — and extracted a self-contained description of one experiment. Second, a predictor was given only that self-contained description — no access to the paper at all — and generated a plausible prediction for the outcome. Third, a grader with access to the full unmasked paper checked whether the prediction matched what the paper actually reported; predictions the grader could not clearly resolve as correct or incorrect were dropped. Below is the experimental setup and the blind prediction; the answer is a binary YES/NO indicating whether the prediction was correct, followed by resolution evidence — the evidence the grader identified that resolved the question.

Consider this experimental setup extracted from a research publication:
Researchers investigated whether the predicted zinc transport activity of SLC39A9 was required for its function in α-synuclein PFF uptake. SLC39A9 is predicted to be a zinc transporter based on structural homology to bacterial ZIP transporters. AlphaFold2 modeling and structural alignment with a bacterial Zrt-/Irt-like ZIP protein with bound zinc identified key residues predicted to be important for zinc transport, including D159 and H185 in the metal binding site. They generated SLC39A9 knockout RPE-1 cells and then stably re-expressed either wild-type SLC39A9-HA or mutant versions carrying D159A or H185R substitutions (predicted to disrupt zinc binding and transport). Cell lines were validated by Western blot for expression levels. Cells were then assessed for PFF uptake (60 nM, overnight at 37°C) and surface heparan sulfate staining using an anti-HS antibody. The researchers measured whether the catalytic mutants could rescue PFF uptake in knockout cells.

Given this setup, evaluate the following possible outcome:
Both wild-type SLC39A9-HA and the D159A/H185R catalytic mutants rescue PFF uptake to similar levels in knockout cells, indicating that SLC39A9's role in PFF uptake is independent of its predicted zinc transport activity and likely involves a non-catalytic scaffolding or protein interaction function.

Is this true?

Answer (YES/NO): NO